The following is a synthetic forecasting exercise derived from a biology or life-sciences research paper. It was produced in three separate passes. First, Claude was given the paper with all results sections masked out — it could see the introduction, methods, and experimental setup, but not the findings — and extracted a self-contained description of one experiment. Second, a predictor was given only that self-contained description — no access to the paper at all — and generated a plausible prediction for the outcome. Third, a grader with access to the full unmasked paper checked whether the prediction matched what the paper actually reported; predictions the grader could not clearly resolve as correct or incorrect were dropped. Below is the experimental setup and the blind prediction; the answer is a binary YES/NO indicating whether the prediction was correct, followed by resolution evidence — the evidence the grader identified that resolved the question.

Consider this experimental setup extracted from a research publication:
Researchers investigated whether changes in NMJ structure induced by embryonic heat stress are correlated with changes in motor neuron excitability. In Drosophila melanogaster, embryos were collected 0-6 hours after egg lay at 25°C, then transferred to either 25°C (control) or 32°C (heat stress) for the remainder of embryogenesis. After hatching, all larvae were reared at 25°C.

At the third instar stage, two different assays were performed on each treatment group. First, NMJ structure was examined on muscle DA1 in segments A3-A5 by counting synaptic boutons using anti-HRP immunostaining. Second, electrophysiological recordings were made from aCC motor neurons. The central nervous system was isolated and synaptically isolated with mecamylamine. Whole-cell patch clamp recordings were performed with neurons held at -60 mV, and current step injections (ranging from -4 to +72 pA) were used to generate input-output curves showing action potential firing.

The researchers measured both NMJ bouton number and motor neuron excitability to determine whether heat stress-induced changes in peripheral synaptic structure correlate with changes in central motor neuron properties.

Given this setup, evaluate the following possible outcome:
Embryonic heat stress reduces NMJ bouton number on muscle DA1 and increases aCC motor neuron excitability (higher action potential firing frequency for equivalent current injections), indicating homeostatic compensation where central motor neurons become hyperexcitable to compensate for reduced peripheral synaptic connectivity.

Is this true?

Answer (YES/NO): NO